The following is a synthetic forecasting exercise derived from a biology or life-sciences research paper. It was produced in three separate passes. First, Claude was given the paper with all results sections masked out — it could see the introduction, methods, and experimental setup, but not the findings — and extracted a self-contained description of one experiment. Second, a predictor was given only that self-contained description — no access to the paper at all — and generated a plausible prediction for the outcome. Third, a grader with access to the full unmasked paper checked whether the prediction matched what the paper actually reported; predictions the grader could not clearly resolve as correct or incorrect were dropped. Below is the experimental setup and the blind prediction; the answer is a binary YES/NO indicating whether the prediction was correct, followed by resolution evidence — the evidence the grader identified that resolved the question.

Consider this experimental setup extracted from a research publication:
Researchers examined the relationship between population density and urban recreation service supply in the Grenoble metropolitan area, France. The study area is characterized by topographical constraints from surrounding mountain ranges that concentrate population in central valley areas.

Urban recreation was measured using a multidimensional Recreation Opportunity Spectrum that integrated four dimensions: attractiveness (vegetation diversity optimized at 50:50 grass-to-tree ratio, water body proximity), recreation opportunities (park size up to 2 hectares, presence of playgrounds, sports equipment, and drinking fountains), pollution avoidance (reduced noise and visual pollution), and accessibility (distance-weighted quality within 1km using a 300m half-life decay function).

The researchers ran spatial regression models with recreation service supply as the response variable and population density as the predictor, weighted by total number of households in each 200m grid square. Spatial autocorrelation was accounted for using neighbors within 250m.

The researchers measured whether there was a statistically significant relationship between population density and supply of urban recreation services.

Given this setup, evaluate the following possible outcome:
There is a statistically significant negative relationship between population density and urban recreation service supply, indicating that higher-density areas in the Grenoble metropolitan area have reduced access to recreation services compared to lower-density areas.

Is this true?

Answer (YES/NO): NO